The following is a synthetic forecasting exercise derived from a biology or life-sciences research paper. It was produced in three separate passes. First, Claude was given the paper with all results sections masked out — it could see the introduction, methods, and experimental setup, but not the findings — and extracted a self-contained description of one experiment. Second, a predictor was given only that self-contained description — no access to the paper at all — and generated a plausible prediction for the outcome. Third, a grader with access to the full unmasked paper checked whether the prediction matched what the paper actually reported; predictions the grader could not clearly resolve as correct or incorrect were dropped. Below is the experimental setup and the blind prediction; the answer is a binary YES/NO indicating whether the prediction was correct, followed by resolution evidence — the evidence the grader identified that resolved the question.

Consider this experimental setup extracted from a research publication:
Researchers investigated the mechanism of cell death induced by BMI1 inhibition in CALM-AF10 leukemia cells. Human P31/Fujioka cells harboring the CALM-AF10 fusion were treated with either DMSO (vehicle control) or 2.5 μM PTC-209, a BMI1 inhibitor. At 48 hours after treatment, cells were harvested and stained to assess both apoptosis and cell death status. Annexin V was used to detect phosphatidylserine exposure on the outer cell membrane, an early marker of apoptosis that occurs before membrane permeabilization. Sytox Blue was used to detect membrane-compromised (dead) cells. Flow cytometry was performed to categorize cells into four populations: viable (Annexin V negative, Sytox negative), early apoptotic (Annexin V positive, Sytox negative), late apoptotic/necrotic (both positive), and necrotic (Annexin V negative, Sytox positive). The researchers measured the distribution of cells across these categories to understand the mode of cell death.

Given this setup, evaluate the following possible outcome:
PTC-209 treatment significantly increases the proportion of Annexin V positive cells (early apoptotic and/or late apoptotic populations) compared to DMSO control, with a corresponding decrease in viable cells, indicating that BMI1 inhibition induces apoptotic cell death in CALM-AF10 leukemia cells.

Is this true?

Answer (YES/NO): YES